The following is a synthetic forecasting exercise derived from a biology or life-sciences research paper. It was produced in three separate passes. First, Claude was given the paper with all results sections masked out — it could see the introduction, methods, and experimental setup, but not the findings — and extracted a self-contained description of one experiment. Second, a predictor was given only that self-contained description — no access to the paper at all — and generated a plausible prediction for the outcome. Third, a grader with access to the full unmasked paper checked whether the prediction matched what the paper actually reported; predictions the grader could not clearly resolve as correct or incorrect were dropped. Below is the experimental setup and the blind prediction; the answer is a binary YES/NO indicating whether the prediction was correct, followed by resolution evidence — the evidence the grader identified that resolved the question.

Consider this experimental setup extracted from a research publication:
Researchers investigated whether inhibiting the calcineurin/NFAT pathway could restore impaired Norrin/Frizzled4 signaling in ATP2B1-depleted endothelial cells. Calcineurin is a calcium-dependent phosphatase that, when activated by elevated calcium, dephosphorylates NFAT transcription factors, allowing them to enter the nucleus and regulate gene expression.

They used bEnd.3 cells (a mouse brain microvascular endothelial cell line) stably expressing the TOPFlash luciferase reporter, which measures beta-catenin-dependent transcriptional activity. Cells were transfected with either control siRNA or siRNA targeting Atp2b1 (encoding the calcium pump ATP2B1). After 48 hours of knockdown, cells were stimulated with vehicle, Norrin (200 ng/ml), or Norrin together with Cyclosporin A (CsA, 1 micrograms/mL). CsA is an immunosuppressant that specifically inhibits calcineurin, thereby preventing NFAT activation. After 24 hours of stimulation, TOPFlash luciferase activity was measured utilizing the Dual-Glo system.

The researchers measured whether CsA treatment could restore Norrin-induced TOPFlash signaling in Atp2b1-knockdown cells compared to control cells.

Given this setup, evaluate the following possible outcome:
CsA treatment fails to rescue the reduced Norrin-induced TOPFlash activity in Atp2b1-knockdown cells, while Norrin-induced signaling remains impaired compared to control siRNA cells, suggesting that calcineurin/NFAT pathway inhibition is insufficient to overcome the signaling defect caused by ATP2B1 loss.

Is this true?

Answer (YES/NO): NO